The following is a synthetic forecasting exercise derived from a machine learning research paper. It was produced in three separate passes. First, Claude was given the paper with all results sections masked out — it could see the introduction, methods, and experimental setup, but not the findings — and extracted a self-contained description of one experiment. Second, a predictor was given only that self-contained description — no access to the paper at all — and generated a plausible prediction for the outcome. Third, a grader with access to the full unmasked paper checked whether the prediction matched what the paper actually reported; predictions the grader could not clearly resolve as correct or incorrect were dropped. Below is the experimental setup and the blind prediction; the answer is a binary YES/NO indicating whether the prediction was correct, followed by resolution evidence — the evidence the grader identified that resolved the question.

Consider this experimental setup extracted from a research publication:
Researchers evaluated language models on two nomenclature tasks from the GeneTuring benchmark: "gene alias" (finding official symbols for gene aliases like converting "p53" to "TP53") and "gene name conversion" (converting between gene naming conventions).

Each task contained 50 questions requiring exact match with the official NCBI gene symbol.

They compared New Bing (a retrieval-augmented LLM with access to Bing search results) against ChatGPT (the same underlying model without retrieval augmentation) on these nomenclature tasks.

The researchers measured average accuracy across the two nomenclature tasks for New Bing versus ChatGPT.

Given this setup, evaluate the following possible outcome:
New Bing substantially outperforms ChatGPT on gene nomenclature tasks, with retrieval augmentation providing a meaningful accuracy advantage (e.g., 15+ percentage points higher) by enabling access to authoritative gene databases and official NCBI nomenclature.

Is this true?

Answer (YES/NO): YES